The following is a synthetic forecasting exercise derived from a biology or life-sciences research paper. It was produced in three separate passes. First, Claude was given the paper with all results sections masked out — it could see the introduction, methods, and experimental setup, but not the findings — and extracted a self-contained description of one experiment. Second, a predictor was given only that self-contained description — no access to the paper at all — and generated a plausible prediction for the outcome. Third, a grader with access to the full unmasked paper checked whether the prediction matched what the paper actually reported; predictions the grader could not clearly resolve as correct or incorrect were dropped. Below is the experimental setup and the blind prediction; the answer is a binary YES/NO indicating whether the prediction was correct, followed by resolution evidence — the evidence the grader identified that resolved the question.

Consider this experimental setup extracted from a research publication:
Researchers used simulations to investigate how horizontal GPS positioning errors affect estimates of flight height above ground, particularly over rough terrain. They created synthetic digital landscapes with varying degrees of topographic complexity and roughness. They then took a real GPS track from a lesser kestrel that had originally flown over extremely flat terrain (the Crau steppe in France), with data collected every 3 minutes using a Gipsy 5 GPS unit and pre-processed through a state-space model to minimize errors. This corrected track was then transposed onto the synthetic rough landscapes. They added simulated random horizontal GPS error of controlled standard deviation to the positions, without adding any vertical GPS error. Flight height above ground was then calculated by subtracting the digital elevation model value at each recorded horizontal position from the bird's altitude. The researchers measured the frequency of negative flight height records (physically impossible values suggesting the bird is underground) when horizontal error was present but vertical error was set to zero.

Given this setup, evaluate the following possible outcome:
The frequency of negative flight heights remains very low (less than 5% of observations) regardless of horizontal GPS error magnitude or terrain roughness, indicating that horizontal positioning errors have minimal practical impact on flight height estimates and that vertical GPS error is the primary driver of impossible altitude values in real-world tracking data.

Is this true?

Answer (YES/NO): NO